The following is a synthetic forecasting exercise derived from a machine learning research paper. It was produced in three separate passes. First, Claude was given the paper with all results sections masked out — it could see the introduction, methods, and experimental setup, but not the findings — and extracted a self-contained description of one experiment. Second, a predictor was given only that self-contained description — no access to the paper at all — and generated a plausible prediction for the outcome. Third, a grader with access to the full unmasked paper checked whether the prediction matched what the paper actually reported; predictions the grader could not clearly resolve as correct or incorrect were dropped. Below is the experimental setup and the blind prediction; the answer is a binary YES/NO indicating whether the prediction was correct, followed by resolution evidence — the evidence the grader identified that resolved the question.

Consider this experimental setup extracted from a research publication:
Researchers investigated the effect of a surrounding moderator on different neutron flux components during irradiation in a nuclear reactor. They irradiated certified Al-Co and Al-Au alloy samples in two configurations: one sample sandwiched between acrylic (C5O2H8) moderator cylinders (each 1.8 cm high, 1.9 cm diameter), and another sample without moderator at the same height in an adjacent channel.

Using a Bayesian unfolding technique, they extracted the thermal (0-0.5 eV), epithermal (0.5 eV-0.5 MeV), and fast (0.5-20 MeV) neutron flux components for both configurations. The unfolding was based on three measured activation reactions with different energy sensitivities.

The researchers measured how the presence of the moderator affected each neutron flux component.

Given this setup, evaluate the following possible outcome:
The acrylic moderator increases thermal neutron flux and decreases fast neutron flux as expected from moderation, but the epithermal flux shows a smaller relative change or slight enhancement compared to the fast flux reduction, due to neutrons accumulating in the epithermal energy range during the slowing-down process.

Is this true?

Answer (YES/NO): NO